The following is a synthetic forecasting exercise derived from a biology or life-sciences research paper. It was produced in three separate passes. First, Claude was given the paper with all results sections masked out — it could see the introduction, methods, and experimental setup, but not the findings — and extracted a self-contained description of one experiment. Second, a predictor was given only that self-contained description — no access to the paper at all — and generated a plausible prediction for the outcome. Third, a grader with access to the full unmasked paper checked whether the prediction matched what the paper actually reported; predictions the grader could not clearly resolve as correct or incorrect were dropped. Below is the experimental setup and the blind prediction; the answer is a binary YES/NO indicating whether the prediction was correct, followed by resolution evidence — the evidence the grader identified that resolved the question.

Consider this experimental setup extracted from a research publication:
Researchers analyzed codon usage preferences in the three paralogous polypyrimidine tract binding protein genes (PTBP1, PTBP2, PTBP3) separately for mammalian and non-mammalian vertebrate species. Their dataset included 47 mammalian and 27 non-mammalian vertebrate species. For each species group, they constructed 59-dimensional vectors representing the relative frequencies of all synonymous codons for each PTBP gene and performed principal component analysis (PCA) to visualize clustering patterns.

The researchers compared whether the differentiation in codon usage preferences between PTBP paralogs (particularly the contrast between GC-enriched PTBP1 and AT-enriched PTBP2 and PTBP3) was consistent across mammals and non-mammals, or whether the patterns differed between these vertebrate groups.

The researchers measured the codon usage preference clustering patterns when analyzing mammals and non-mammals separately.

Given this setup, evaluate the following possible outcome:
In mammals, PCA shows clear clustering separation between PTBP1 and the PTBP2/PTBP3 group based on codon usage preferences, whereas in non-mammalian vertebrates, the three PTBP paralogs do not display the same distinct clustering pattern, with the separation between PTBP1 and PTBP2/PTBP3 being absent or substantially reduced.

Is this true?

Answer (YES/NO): YES